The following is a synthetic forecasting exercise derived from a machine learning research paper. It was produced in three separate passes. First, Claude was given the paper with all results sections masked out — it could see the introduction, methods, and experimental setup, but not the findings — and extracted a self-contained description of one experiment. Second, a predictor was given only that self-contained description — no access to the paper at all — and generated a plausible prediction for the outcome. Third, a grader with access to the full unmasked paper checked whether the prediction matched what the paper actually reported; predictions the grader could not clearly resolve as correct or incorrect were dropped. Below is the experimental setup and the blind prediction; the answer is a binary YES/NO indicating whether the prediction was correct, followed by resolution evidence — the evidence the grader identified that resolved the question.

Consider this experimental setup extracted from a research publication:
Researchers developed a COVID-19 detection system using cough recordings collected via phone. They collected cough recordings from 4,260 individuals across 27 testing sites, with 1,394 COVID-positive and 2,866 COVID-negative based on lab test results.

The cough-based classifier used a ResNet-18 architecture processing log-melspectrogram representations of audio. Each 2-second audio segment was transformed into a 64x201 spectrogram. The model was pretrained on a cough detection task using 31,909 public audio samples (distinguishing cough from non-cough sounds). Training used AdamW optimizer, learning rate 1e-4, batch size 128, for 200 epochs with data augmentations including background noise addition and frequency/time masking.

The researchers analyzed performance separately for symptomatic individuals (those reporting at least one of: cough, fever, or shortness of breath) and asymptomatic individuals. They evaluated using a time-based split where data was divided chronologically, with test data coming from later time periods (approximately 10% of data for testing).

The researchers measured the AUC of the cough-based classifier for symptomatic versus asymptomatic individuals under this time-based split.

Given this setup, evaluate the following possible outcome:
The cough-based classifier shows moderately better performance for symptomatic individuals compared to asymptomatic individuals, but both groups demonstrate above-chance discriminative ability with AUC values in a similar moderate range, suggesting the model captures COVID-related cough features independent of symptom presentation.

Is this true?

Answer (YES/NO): NO